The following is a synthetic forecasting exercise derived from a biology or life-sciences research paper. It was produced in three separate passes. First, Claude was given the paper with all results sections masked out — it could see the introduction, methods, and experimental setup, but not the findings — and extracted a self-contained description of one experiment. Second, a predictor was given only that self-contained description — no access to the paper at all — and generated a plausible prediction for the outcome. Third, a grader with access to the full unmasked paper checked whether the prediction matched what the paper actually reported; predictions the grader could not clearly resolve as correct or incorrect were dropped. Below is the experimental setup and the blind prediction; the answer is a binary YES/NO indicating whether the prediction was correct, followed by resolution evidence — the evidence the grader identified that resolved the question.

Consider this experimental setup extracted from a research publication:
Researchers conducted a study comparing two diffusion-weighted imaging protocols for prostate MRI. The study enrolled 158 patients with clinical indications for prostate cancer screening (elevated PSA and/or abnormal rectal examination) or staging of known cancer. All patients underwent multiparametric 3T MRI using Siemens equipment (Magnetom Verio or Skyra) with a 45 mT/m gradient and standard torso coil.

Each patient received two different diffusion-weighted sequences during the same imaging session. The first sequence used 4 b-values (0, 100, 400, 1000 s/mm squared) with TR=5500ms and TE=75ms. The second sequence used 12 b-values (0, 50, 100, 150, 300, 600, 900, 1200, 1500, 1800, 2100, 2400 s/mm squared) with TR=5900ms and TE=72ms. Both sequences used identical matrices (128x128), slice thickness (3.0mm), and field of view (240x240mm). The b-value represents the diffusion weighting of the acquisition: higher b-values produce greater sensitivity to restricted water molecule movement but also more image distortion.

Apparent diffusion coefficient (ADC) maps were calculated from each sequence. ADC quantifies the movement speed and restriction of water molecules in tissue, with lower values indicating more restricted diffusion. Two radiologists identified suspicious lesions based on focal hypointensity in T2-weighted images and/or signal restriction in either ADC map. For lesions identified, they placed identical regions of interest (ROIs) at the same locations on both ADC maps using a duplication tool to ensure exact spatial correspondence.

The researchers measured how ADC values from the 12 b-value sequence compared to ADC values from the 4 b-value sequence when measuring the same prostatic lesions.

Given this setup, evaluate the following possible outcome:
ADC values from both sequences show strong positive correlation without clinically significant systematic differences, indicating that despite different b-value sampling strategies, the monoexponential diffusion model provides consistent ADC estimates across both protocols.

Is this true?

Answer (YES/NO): NO